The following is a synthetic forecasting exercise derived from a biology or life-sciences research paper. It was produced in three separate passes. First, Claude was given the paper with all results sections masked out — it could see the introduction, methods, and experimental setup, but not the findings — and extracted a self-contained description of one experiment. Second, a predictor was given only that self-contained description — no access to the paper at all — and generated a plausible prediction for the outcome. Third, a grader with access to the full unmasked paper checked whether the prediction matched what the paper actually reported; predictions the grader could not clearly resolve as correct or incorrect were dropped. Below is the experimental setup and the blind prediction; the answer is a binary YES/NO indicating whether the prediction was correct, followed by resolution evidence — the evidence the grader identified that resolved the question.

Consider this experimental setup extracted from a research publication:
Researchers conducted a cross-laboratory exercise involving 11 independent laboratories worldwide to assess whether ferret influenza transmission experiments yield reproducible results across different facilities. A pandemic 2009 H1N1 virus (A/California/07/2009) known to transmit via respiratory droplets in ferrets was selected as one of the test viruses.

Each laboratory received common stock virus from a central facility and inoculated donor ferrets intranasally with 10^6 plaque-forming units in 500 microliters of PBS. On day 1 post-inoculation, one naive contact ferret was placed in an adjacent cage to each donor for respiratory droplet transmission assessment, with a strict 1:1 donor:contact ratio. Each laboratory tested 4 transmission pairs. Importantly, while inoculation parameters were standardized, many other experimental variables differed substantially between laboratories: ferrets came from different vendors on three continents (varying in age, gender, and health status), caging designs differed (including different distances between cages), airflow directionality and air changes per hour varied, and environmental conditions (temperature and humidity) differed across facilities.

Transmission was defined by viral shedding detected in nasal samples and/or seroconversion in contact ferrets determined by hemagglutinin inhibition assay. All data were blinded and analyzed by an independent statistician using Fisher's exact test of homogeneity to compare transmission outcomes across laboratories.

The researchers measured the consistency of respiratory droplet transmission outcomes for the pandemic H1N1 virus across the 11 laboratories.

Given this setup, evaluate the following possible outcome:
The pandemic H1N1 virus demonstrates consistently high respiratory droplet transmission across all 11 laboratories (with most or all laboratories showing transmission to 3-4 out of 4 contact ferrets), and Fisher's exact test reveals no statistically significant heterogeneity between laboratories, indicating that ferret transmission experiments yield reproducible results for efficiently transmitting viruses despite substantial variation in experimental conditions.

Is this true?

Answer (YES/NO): YES